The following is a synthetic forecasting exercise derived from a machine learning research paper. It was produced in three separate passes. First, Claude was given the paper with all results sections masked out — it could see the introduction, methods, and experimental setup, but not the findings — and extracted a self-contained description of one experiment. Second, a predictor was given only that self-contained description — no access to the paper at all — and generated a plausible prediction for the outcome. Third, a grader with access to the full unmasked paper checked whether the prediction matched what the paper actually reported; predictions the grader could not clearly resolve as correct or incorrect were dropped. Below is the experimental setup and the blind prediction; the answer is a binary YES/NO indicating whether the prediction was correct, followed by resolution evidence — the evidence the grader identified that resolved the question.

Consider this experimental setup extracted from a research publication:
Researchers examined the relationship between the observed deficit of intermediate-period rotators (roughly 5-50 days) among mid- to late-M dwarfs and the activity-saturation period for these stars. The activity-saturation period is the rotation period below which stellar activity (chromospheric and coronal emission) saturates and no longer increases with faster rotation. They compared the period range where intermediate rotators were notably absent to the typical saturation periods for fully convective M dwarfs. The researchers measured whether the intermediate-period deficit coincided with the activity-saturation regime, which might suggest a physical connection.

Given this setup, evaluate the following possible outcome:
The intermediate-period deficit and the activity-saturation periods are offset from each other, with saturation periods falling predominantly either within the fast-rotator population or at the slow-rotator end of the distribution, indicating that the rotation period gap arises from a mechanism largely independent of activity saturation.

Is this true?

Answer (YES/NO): NO